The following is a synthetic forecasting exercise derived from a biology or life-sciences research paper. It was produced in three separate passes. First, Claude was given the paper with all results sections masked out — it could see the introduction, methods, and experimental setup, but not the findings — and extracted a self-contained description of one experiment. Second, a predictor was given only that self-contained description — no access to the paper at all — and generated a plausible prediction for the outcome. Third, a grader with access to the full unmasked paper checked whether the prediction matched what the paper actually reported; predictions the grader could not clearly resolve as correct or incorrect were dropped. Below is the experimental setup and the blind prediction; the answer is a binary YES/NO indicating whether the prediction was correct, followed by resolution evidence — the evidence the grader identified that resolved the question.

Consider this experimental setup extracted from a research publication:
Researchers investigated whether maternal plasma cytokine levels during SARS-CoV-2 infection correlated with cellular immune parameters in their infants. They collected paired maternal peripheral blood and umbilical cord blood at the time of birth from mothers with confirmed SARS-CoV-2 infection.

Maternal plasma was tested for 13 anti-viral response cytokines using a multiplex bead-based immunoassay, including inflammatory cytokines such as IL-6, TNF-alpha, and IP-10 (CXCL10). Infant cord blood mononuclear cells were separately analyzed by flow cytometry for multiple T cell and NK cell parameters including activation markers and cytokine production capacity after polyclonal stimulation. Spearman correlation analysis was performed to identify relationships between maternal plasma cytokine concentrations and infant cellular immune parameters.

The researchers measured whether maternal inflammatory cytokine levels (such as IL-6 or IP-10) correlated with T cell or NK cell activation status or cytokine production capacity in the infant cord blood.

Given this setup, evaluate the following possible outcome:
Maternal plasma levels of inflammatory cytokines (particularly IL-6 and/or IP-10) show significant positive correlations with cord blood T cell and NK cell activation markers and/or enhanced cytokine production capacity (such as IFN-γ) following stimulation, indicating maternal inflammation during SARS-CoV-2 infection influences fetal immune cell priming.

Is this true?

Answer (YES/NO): NO